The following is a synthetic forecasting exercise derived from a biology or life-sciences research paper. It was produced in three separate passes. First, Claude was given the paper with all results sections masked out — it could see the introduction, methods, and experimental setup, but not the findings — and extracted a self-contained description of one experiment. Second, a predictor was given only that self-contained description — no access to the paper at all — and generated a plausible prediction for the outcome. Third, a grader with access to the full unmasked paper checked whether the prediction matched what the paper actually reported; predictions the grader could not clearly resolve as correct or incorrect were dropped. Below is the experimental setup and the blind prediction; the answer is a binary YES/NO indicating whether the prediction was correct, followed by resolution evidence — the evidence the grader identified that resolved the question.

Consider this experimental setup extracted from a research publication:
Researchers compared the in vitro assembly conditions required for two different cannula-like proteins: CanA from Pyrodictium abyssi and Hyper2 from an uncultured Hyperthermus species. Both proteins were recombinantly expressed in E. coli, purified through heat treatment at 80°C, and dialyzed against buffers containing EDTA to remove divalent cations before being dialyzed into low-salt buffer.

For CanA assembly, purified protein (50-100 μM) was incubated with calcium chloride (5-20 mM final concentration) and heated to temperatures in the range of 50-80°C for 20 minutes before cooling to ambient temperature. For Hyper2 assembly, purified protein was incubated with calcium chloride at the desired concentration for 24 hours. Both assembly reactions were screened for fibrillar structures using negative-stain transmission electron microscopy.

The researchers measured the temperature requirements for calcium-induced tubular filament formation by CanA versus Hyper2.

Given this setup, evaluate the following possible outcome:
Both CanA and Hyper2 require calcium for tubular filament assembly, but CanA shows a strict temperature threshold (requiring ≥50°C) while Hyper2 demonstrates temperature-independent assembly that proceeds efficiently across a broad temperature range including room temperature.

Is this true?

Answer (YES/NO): NO